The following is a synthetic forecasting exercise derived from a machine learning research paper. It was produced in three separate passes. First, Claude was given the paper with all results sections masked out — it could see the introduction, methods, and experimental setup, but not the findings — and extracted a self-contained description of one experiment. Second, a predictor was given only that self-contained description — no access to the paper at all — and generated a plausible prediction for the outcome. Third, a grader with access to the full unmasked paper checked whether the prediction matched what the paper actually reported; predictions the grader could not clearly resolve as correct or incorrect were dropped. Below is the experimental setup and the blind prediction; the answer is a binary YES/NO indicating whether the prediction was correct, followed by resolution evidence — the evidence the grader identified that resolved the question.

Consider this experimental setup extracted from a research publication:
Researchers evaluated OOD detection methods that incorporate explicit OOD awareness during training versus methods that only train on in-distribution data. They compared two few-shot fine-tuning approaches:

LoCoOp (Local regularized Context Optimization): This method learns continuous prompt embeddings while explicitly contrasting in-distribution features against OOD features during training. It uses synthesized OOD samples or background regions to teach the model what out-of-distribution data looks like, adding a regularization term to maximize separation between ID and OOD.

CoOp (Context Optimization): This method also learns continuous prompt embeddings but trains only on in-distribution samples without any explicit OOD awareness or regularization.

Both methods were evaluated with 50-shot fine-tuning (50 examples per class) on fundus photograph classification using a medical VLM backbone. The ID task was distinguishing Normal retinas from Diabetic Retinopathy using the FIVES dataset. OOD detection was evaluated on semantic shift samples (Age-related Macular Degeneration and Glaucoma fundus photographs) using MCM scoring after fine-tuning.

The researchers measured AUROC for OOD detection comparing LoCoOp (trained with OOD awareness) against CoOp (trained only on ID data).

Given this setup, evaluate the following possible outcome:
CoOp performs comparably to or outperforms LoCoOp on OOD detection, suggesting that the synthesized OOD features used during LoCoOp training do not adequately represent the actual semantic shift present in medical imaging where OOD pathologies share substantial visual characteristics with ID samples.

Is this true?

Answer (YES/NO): NO